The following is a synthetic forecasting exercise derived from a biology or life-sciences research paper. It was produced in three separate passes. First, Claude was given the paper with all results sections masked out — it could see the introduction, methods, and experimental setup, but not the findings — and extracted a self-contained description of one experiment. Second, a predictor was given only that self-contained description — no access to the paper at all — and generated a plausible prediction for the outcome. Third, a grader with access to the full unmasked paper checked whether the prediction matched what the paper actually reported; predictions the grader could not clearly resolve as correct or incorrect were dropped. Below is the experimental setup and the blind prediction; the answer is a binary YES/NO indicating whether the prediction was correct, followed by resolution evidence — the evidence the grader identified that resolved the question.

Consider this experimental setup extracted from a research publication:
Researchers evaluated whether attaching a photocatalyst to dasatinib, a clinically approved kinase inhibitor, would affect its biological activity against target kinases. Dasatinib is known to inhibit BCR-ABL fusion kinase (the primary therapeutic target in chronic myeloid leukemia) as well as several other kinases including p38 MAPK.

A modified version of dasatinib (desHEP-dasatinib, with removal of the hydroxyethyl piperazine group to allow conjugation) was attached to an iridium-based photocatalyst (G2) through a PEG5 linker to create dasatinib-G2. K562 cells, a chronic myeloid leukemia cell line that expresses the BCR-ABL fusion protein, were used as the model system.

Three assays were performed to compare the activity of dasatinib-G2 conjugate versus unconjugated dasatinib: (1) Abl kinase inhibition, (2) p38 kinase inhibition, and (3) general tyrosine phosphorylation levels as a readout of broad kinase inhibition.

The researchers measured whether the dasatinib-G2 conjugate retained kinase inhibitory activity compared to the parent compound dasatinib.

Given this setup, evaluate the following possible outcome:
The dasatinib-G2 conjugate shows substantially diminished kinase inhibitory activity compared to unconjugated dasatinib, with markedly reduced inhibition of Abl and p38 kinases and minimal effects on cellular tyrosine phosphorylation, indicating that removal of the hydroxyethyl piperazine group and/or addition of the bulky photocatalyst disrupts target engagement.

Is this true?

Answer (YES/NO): NO